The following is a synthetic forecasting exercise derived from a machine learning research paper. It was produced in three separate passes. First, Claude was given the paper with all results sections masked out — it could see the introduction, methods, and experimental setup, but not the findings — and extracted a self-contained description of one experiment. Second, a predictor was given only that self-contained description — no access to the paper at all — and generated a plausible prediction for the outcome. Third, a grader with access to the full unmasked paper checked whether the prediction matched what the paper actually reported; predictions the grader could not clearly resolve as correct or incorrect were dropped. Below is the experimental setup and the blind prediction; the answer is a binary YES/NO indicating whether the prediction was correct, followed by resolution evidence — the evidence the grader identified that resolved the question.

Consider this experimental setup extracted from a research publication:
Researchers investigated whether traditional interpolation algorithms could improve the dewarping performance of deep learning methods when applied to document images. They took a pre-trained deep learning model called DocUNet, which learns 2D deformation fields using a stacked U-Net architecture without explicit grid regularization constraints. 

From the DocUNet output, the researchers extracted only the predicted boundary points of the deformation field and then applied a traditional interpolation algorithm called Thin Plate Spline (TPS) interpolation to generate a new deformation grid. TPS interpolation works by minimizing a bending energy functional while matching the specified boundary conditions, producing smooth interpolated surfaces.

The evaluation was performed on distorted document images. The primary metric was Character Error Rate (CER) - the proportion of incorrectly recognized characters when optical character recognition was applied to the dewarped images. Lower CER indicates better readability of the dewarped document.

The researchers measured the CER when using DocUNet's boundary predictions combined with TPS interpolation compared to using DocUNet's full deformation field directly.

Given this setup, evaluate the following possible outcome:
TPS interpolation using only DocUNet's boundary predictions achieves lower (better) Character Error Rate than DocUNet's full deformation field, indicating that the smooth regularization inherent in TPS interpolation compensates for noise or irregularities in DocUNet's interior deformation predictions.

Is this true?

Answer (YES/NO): YES